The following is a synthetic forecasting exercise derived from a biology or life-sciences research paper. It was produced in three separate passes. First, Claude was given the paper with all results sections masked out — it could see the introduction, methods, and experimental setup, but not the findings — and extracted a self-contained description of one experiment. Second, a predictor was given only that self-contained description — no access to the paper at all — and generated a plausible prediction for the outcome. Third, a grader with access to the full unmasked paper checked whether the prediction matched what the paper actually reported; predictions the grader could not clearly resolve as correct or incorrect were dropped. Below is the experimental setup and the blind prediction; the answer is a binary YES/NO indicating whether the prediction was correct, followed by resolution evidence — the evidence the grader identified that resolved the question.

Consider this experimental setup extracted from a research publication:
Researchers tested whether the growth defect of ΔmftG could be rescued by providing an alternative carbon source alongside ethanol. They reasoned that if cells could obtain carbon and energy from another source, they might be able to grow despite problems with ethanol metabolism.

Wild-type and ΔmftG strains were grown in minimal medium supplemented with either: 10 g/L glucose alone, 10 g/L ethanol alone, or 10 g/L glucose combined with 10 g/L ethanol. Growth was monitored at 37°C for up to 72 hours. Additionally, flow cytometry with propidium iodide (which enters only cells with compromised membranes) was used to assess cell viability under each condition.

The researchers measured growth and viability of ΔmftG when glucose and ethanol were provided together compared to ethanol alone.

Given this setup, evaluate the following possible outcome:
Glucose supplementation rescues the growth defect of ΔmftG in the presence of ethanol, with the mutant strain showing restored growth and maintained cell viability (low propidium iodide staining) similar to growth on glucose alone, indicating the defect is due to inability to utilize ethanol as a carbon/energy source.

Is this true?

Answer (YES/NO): NO